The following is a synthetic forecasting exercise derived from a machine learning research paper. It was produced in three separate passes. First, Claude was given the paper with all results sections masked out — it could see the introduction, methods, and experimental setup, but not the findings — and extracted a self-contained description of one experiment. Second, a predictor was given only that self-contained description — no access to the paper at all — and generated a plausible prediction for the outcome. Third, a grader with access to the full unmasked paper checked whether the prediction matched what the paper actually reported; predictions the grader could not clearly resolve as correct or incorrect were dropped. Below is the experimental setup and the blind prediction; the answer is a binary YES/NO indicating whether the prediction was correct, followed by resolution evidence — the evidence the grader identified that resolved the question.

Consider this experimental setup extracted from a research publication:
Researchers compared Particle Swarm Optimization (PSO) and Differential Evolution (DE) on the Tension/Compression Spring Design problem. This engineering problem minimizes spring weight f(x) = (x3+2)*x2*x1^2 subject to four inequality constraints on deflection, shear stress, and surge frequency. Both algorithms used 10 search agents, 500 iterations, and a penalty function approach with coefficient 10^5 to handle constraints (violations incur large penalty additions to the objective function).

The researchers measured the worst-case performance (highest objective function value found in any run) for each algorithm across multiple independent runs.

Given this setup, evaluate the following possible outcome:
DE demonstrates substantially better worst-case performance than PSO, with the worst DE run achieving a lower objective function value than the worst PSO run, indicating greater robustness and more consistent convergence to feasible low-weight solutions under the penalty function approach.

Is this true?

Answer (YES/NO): YES